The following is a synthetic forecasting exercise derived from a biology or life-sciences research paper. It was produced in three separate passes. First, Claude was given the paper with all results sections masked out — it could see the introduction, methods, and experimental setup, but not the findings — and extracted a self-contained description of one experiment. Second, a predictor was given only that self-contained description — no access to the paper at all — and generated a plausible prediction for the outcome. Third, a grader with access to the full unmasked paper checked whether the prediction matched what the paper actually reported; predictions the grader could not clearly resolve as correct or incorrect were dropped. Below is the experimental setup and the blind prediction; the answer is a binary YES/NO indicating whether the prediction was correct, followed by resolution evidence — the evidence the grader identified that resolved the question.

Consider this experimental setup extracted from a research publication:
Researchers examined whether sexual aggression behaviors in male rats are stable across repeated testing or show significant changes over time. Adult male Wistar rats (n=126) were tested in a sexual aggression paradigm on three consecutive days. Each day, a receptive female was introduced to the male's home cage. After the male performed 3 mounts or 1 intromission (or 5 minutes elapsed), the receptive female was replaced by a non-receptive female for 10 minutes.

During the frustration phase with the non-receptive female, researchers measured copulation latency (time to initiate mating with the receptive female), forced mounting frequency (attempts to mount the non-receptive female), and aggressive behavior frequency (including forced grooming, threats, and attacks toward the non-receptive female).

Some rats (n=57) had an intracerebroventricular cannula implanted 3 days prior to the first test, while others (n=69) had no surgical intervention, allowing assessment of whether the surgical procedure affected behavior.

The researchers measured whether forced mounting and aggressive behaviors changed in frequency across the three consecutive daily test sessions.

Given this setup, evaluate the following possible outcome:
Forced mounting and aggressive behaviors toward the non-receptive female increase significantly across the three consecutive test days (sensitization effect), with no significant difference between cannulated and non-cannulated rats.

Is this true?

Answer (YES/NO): NO